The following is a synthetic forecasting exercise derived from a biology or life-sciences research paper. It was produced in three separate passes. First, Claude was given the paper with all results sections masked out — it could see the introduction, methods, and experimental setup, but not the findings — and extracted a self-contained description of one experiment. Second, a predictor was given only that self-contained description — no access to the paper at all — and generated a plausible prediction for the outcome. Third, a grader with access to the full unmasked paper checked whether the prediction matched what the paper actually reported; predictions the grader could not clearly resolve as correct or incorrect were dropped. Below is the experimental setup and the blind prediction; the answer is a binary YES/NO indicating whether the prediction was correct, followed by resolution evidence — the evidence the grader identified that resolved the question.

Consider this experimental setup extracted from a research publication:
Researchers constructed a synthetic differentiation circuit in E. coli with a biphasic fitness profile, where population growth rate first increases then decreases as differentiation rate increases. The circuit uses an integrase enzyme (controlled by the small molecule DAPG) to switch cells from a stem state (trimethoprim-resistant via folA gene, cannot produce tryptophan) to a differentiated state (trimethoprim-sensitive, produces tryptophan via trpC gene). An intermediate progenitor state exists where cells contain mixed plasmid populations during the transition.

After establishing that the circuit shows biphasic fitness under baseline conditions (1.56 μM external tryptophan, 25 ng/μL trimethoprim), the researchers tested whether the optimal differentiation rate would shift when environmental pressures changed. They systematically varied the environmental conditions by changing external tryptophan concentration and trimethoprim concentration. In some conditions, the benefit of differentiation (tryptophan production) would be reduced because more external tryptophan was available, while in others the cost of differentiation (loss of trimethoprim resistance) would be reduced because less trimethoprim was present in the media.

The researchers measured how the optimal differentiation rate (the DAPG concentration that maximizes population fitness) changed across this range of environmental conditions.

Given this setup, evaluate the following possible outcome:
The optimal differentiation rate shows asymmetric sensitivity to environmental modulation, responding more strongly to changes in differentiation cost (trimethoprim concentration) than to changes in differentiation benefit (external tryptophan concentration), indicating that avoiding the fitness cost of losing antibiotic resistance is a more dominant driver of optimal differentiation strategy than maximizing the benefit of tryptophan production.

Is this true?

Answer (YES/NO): NO